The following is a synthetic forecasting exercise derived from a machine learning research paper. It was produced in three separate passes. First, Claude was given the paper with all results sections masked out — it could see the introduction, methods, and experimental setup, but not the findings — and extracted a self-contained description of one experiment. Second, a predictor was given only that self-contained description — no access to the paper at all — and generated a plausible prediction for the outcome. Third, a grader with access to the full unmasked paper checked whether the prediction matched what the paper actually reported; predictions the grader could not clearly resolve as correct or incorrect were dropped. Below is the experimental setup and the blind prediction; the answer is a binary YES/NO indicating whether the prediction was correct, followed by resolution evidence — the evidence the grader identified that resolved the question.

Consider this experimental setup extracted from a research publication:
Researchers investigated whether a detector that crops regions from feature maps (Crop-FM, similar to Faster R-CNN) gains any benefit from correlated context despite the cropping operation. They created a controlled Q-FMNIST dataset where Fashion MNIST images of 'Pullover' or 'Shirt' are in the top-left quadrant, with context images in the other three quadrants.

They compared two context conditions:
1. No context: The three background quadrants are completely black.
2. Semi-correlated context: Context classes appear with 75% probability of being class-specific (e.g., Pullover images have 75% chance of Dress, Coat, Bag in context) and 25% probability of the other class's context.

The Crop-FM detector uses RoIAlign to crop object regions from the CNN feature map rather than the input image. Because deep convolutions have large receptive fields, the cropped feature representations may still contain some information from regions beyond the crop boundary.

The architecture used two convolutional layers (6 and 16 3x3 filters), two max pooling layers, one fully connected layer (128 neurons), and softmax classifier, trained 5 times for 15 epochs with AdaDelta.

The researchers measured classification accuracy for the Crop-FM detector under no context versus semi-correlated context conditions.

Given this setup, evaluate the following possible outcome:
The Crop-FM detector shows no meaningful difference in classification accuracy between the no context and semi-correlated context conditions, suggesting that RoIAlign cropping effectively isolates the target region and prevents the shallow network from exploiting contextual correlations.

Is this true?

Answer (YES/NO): NO